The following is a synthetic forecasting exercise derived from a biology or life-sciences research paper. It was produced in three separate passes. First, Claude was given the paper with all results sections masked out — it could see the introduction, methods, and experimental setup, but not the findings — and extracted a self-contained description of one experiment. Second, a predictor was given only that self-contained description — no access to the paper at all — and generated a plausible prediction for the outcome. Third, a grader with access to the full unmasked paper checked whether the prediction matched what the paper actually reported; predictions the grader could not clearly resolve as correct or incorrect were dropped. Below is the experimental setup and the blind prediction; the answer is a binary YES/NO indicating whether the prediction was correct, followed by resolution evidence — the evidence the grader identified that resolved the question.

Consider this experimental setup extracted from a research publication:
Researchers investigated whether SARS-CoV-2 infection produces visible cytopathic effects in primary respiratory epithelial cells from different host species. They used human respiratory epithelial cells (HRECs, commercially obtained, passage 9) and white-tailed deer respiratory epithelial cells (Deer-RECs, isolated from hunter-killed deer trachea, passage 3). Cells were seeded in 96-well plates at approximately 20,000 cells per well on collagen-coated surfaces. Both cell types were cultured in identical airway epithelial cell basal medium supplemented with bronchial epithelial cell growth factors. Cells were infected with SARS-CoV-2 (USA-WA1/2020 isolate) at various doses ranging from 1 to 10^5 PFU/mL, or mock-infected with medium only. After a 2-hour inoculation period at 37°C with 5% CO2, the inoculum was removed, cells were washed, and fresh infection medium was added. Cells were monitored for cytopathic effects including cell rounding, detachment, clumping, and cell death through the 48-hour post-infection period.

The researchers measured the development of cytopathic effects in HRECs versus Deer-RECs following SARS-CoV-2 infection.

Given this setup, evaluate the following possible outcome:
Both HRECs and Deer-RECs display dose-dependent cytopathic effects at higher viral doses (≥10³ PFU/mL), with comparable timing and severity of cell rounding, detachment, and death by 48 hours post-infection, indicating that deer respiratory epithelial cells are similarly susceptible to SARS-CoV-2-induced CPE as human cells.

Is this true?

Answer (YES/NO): NO